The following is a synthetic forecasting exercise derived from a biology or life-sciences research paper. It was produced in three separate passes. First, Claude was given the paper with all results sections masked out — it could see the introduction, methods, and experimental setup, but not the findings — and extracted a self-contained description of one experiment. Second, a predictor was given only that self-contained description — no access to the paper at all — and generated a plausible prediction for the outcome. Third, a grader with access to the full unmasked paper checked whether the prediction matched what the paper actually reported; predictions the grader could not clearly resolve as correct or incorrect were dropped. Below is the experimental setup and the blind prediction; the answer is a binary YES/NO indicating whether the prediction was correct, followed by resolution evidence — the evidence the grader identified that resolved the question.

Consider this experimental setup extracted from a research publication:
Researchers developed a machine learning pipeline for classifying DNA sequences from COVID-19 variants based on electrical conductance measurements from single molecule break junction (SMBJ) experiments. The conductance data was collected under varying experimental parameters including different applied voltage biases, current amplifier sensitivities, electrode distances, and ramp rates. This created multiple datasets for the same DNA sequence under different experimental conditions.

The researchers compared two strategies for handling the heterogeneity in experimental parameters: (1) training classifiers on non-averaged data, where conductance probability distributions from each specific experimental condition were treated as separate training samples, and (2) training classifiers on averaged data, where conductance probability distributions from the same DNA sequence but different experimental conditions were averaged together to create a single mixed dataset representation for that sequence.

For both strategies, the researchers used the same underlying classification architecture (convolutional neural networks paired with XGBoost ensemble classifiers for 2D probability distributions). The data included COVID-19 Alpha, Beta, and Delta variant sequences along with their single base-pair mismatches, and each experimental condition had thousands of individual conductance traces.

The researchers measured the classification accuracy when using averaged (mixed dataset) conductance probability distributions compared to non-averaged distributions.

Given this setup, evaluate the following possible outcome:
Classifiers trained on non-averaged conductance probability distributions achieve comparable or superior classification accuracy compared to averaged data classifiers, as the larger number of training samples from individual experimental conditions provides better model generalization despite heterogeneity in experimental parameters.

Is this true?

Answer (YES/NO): NO